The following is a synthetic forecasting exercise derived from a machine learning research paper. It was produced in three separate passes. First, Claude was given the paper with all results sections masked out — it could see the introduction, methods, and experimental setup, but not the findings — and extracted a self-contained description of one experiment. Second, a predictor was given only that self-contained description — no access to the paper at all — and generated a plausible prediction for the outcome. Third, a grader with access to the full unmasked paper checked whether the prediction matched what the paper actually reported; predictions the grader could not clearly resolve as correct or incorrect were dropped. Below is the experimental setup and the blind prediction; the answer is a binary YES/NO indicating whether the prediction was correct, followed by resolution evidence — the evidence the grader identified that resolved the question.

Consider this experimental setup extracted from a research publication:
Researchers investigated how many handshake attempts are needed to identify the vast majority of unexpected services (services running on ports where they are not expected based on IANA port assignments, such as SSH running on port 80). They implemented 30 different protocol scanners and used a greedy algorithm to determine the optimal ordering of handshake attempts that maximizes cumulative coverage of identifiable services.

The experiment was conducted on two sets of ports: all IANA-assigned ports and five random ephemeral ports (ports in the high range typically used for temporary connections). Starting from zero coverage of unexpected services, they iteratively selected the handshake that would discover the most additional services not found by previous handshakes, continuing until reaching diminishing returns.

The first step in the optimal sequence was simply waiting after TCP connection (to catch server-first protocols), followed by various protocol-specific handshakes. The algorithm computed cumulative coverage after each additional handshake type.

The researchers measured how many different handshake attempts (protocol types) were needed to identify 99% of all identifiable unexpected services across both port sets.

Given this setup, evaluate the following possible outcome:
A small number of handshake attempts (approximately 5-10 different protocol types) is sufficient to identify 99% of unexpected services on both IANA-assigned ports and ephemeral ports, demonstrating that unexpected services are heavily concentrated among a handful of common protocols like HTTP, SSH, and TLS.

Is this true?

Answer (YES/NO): YES